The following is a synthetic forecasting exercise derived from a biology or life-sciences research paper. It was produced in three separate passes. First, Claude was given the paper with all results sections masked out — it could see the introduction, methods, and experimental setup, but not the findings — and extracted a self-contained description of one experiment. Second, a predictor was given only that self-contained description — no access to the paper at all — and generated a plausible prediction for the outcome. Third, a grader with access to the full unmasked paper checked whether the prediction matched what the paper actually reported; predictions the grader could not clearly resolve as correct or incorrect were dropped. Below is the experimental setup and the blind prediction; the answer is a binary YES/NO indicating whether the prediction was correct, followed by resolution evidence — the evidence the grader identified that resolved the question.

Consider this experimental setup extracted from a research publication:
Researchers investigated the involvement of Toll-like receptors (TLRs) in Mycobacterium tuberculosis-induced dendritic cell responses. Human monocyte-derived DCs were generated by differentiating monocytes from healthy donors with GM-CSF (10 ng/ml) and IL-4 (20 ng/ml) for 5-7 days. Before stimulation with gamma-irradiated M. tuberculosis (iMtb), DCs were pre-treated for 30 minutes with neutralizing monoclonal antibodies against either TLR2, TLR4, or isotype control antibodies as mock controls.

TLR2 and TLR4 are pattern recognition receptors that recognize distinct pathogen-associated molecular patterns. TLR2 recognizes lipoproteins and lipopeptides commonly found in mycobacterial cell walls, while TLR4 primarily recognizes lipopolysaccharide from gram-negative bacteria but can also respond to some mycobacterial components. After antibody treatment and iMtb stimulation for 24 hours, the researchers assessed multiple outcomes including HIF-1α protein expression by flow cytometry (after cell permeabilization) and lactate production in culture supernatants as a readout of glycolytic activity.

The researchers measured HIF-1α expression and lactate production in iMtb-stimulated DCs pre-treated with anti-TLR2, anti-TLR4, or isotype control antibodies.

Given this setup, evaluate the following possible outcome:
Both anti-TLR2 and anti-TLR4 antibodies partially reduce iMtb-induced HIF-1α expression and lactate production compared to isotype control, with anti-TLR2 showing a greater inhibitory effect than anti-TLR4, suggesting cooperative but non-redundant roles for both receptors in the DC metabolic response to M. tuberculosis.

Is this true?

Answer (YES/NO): NO